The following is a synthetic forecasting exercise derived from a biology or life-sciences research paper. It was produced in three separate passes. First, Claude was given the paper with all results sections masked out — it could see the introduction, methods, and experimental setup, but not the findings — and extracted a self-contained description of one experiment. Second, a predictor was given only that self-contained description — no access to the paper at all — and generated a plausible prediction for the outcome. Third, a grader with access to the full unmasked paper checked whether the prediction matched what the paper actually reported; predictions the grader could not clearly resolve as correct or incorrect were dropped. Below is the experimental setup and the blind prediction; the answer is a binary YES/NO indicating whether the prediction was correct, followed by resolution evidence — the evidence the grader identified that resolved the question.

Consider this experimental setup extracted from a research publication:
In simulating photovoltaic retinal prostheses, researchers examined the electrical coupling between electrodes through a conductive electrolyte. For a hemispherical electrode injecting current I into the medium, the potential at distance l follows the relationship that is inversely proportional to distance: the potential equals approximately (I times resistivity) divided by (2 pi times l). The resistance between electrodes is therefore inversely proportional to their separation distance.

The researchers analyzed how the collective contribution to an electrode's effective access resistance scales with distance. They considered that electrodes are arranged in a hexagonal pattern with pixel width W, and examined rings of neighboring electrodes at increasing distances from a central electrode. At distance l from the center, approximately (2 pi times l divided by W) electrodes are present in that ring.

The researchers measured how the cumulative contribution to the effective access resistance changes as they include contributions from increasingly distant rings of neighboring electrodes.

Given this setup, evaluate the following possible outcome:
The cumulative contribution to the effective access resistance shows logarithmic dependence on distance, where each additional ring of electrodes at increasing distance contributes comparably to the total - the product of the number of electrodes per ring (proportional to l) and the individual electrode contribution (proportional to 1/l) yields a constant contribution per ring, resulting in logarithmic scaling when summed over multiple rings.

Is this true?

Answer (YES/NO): NO